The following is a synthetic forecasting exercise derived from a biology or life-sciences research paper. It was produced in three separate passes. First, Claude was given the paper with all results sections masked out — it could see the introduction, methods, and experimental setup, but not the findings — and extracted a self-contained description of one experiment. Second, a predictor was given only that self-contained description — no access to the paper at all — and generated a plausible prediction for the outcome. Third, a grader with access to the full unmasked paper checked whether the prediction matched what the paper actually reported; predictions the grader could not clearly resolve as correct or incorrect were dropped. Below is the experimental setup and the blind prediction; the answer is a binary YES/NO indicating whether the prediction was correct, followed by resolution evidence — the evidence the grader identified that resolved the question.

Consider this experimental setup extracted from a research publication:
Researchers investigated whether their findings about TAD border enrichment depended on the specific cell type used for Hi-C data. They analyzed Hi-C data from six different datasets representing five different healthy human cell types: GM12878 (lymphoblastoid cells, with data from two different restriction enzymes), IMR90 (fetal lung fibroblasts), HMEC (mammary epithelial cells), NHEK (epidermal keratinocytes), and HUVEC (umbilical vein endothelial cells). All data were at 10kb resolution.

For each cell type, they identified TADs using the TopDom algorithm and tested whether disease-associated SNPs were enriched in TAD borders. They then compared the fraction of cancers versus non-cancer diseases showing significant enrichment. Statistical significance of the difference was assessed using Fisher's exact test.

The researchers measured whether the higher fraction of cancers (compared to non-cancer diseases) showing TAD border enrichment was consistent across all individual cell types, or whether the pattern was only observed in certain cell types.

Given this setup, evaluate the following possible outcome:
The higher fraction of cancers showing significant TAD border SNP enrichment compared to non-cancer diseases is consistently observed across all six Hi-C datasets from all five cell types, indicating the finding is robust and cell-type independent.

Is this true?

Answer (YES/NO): NO